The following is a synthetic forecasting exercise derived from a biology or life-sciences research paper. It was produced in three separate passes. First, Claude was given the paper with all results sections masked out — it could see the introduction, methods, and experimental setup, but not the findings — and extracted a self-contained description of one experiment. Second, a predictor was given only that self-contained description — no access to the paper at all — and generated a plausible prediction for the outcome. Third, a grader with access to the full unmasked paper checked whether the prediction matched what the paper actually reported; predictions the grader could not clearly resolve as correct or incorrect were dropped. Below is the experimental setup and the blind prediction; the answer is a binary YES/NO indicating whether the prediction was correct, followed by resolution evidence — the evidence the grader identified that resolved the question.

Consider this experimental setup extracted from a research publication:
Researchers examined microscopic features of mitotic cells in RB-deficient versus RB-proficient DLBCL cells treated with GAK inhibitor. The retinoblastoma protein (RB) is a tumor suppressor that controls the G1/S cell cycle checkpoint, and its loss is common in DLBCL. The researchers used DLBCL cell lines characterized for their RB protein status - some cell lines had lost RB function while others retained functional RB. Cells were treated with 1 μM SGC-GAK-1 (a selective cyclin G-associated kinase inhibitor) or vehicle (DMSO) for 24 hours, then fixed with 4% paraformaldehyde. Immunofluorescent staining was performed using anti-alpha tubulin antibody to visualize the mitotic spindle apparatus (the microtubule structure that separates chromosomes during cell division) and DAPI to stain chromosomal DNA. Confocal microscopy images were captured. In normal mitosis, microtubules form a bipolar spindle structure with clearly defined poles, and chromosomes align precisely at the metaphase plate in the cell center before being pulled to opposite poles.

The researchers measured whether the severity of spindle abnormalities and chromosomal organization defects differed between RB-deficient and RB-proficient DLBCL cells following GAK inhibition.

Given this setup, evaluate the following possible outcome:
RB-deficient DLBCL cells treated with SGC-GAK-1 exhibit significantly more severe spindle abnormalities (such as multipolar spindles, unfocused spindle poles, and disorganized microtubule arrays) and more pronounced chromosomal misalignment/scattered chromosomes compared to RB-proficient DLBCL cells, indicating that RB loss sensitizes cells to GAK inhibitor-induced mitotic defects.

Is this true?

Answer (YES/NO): YES